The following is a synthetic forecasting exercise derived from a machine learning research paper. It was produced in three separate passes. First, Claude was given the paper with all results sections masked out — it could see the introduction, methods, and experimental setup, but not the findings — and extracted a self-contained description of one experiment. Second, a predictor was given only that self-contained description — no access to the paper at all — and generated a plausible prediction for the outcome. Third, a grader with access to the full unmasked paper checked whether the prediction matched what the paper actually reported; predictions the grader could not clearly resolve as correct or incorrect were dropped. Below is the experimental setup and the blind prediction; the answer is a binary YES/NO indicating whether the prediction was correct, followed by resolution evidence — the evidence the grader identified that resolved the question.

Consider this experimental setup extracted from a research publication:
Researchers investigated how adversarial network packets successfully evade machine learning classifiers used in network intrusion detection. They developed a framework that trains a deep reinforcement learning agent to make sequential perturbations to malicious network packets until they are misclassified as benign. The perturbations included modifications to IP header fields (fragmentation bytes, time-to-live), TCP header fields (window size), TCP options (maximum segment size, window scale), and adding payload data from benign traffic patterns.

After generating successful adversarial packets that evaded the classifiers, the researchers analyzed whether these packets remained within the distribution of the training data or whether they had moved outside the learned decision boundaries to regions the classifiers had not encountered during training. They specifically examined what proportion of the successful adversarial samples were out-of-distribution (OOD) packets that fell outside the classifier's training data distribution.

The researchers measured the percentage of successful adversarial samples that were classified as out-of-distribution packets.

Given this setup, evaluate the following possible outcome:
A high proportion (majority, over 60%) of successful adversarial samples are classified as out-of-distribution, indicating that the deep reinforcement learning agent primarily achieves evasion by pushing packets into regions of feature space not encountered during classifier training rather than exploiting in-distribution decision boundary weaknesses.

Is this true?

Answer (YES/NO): NO